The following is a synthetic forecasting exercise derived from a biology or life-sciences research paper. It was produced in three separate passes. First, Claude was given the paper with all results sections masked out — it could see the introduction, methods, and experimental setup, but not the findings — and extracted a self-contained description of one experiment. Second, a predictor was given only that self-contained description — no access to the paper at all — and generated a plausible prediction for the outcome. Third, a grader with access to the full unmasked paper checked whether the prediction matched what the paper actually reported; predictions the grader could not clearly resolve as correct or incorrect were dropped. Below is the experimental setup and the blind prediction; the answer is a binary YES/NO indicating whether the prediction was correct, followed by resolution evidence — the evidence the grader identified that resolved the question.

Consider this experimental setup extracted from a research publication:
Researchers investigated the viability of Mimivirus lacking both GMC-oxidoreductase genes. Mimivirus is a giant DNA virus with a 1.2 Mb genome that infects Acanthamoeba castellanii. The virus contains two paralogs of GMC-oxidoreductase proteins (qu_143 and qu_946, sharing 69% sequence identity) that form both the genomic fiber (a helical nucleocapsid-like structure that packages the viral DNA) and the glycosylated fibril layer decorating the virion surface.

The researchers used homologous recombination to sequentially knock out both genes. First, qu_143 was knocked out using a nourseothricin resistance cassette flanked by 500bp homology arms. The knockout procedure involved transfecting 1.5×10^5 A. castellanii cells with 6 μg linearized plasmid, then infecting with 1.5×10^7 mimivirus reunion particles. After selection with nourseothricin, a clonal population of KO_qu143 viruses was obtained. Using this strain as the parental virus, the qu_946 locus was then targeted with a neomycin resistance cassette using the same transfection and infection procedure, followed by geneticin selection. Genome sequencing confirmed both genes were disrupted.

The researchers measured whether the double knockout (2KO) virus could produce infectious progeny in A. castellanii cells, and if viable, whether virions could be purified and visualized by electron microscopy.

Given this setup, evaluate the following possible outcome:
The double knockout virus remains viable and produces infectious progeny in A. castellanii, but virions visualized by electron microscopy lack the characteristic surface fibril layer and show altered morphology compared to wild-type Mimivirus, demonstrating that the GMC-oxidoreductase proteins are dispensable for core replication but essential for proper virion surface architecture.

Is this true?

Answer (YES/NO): NO